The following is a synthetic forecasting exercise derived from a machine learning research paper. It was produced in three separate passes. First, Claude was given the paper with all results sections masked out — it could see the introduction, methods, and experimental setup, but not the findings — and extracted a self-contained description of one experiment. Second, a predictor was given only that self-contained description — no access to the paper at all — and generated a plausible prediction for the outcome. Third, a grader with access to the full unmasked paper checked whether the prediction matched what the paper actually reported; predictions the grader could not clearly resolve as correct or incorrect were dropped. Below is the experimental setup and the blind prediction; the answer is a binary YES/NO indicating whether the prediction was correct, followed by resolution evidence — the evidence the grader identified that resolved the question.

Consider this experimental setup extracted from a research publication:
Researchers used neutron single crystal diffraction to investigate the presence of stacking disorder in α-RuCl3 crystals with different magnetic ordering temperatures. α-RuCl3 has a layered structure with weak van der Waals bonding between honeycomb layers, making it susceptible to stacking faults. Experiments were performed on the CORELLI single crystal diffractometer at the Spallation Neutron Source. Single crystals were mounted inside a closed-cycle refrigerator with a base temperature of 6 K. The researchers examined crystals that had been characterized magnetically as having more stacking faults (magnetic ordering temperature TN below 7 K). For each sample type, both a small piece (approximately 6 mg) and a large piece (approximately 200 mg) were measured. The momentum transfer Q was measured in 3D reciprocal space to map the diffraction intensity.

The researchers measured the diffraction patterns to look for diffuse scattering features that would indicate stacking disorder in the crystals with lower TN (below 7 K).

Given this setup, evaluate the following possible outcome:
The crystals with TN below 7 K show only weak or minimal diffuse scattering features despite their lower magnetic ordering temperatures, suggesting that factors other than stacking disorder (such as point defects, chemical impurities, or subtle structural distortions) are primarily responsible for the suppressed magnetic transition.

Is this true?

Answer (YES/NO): NO